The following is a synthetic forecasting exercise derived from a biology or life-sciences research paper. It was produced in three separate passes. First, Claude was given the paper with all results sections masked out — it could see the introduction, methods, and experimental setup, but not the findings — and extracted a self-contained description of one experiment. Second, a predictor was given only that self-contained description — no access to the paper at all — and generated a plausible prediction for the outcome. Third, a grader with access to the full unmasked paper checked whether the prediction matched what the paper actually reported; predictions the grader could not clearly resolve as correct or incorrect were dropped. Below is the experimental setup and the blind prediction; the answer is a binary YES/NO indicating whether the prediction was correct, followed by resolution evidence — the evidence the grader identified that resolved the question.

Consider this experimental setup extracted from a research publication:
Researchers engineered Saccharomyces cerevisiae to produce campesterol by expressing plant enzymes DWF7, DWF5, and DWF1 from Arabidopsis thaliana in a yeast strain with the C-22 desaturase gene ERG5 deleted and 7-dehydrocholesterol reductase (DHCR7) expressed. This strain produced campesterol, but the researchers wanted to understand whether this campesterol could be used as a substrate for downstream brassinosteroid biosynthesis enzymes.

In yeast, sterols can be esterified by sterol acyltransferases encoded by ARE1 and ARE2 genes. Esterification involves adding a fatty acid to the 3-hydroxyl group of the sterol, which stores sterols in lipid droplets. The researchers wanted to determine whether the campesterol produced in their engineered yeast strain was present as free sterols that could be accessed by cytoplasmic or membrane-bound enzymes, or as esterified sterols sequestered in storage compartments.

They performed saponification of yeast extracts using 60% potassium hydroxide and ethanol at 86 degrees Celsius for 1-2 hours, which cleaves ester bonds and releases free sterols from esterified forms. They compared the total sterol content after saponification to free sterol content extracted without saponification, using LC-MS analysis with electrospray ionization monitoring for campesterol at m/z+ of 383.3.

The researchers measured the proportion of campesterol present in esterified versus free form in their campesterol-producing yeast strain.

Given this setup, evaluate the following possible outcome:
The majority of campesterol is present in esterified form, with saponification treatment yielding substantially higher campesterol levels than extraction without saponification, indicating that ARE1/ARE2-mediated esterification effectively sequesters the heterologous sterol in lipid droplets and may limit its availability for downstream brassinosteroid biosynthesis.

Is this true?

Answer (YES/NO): YES